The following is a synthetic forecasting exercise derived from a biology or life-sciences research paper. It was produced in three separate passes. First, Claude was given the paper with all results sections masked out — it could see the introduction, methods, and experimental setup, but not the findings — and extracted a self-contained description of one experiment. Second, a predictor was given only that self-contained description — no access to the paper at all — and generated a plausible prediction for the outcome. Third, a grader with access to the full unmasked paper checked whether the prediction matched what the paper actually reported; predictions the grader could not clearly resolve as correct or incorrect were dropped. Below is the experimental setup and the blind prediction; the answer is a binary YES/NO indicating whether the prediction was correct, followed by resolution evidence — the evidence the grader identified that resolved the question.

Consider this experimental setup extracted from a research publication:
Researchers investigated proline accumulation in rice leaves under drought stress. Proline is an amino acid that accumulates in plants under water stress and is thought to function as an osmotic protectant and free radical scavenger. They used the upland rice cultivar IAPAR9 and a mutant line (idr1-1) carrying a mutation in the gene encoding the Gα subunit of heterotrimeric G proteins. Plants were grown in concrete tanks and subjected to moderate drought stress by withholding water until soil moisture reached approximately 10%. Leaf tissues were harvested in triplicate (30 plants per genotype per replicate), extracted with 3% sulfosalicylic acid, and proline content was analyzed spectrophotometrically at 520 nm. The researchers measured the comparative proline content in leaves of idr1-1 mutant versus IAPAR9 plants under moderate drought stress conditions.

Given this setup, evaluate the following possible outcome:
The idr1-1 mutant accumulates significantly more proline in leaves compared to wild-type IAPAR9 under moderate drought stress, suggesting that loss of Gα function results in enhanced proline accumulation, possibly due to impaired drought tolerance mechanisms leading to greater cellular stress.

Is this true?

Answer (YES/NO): NO